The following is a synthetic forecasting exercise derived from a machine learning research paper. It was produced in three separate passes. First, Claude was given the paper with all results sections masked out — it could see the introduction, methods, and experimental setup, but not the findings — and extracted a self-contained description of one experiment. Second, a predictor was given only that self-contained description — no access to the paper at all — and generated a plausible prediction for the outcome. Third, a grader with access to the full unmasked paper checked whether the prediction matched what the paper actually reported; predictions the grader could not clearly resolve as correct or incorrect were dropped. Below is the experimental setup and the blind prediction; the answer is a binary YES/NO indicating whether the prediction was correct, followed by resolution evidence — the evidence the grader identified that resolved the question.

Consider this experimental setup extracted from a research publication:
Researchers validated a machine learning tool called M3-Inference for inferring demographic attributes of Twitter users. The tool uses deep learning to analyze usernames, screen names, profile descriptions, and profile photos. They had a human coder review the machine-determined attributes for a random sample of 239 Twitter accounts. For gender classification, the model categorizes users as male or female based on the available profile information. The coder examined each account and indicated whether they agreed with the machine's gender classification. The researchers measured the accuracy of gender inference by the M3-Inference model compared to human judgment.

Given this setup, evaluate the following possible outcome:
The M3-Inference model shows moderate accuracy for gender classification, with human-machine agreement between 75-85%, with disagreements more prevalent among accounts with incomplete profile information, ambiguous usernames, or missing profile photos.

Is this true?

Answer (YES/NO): NO